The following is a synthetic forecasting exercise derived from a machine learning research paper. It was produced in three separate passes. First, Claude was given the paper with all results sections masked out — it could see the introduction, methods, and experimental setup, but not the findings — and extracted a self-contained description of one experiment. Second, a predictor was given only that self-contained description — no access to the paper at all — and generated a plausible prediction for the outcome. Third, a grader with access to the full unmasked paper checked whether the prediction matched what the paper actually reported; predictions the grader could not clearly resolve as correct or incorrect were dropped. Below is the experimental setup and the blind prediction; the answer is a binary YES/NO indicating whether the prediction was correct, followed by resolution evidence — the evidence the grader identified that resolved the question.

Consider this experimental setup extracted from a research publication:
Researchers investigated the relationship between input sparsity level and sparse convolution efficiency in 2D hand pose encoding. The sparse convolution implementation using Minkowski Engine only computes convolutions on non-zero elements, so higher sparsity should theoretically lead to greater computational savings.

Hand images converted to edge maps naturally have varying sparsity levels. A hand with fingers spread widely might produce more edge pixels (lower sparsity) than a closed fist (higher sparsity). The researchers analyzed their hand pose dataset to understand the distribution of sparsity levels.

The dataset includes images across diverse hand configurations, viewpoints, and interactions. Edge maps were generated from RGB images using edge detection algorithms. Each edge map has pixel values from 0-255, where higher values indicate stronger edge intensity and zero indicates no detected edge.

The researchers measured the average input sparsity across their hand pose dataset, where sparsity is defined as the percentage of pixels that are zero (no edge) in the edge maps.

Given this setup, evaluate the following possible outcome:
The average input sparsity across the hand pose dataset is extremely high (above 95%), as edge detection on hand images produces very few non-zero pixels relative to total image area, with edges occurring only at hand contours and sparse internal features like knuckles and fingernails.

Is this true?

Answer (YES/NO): NO